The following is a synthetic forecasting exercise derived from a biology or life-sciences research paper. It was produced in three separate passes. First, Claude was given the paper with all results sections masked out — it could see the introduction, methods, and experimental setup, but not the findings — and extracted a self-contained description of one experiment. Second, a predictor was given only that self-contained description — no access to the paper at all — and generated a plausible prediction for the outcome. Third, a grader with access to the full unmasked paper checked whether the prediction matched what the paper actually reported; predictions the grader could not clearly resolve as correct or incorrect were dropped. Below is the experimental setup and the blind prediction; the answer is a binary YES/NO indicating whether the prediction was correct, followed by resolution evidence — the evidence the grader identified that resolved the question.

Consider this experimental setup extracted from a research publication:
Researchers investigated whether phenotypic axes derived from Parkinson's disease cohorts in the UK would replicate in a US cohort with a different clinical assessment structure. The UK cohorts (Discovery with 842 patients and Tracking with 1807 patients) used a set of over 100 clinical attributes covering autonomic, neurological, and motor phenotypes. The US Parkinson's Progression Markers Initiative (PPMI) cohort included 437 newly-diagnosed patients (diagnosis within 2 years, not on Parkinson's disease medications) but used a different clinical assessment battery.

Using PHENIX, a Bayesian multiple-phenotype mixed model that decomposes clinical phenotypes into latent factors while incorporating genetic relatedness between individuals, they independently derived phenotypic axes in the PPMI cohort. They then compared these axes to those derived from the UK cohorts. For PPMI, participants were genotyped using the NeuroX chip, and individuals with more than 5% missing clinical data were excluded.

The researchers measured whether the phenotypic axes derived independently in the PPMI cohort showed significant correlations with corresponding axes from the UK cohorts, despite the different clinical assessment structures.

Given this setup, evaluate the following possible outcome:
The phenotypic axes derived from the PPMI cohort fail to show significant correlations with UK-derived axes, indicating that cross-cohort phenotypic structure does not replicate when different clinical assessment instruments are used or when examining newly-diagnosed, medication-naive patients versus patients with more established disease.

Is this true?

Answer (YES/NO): NO